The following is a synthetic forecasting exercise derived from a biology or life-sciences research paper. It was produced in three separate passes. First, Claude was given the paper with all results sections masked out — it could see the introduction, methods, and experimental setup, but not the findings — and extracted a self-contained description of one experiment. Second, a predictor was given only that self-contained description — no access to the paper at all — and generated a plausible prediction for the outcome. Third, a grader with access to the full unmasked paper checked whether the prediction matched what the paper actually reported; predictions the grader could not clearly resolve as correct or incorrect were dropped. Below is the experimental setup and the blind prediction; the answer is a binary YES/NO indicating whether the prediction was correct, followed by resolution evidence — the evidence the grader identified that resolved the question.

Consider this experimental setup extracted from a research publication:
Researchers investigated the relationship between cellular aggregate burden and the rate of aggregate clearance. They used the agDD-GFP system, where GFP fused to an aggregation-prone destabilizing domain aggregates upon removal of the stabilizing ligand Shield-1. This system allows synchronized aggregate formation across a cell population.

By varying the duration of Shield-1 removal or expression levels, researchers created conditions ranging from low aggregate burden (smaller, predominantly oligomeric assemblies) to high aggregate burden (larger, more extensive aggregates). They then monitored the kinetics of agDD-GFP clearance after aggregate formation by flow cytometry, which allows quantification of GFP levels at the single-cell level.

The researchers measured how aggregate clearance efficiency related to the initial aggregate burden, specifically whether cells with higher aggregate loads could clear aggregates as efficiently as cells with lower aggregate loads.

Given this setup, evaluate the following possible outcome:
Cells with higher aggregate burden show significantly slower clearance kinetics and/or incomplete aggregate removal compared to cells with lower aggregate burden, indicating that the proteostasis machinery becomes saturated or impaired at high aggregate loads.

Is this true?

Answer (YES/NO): YES